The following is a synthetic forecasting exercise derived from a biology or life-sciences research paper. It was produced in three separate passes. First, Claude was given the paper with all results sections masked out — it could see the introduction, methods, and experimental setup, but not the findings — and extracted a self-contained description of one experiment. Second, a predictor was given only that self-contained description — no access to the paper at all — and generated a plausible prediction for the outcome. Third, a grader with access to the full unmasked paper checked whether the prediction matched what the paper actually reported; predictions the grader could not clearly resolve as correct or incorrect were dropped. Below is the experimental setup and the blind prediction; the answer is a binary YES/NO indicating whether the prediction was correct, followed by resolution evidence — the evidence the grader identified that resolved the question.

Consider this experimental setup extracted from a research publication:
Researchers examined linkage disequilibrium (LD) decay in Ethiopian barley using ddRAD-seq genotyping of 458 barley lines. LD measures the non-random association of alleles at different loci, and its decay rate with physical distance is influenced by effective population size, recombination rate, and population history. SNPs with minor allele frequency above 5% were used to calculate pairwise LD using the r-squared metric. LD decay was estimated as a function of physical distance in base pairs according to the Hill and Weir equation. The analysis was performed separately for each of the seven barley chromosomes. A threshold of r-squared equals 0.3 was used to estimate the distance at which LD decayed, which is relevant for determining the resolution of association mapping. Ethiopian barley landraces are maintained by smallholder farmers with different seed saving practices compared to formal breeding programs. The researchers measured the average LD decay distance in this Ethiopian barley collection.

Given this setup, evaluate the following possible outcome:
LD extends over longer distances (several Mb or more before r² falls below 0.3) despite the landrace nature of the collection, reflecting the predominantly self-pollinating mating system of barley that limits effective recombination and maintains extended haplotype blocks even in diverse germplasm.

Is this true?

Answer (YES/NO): YES